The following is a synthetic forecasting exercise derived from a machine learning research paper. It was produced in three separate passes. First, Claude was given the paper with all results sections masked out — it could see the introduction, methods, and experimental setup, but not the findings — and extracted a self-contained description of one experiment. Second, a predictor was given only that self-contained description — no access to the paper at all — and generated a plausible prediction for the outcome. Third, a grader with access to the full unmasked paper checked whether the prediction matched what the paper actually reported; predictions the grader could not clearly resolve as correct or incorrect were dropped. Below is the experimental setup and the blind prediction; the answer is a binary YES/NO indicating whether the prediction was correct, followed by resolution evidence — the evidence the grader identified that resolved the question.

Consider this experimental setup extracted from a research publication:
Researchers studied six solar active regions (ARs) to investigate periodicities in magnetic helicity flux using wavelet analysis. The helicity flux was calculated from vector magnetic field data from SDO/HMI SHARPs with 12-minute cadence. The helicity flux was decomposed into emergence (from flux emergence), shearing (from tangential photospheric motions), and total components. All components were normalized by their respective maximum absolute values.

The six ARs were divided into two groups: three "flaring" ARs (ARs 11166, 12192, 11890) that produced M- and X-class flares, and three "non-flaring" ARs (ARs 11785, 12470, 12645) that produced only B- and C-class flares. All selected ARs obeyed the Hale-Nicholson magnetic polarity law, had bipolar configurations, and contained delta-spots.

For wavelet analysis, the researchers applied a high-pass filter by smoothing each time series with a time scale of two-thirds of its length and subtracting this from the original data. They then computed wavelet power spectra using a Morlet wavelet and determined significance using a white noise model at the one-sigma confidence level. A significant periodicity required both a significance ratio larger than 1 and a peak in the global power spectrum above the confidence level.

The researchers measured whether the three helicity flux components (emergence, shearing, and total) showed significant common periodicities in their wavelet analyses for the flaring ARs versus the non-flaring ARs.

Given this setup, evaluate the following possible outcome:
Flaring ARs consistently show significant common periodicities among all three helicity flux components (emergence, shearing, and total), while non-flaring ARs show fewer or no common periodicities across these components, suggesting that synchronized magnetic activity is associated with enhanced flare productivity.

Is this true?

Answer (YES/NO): YES